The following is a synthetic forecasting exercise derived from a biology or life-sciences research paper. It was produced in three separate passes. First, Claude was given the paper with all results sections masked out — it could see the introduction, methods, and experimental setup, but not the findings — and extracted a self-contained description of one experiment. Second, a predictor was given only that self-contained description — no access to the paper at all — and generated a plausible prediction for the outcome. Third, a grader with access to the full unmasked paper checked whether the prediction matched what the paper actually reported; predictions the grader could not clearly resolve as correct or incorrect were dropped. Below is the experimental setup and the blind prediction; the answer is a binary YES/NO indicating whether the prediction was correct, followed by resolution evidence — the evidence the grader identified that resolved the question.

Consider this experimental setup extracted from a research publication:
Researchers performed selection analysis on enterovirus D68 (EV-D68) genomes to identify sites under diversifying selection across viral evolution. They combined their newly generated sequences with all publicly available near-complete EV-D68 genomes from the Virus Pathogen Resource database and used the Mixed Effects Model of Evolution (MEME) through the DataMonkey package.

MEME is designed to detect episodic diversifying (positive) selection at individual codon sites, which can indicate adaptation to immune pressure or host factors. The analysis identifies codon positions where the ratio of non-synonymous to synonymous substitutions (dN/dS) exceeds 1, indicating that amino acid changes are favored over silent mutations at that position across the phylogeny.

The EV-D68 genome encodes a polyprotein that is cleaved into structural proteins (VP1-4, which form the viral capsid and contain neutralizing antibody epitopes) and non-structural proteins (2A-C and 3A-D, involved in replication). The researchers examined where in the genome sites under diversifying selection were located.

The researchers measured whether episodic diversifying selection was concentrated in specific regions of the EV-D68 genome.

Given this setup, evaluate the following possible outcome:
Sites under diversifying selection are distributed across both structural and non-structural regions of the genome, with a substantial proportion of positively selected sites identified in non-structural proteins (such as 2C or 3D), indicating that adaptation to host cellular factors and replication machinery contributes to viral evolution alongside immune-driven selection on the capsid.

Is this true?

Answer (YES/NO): YES